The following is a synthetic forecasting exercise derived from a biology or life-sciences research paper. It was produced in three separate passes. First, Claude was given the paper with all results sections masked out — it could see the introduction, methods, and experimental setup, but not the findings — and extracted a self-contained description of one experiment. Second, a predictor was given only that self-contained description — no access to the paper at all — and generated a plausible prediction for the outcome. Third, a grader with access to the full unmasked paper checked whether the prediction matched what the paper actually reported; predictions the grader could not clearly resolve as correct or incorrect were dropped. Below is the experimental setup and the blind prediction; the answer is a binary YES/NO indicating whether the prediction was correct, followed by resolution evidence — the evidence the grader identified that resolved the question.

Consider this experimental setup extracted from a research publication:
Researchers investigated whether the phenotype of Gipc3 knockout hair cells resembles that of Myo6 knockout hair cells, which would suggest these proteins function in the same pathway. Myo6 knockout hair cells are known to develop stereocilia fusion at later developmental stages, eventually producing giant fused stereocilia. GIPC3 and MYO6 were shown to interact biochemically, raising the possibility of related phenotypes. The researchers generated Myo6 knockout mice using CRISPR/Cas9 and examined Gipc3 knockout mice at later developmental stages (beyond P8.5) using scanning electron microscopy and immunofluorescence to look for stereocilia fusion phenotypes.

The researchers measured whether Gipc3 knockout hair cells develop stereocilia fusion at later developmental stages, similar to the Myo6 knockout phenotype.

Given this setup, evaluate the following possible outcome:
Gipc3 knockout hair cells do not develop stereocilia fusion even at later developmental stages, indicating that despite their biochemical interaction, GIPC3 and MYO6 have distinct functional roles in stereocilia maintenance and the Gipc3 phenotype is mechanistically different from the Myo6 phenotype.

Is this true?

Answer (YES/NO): NO